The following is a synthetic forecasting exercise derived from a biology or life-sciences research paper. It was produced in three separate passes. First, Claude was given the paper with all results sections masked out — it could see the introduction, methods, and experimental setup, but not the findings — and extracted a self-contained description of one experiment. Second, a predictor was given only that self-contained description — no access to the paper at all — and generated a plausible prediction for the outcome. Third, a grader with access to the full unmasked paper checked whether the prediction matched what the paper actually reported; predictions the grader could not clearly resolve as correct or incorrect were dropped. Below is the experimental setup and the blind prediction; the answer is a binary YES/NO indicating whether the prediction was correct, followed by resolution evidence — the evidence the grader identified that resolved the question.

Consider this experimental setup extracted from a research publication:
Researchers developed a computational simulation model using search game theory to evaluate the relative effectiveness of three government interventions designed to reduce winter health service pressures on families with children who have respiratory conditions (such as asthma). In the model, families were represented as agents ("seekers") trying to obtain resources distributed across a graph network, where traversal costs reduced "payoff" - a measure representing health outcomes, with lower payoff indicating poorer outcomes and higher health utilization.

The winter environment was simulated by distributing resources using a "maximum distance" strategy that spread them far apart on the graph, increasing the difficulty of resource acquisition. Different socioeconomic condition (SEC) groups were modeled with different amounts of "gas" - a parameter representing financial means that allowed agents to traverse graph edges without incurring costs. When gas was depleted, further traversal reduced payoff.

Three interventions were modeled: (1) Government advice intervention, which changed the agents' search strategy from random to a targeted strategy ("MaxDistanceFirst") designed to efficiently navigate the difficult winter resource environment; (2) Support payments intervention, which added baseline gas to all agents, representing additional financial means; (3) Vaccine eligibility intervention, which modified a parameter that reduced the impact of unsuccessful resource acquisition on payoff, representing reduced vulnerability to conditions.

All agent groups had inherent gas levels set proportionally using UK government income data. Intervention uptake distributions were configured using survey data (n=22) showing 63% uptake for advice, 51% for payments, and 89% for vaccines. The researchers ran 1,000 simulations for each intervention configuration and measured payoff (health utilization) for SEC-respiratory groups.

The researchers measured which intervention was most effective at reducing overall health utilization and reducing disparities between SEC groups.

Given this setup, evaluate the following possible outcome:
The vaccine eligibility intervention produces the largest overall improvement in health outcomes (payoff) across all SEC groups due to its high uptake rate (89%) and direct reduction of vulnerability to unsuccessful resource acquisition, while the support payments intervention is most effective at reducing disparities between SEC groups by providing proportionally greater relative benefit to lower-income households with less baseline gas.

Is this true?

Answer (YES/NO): NO